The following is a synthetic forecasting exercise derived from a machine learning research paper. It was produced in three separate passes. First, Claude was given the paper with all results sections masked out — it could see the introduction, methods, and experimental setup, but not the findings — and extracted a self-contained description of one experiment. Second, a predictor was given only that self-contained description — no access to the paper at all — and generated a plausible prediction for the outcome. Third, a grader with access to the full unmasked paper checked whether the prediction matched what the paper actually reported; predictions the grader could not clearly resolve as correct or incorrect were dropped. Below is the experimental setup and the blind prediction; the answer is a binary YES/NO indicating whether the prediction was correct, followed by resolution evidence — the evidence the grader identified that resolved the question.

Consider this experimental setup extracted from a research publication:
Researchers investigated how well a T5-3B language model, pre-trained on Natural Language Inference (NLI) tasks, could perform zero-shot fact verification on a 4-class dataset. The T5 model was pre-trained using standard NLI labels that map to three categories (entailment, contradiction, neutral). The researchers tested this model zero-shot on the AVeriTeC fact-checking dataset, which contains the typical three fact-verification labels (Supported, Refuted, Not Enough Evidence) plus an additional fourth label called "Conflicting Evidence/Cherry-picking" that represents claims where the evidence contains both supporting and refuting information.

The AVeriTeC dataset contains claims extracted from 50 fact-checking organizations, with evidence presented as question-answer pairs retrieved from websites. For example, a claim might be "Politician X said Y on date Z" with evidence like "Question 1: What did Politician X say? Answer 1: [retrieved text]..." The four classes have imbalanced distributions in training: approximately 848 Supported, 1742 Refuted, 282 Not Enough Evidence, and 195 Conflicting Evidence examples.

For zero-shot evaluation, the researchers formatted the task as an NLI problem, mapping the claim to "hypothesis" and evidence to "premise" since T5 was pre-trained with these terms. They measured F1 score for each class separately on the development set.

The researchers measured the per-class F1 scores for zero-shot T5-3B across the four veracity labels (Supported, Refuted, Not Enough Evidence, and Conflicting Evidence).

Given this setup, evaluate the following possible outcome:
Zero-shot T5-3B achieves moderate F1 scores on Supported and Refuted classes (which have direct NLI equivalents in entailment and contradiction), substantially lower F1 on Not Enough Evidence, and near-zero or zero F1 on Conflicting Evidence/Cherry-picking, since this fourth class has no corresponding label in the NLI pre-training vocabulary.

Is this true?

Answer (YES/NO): YES